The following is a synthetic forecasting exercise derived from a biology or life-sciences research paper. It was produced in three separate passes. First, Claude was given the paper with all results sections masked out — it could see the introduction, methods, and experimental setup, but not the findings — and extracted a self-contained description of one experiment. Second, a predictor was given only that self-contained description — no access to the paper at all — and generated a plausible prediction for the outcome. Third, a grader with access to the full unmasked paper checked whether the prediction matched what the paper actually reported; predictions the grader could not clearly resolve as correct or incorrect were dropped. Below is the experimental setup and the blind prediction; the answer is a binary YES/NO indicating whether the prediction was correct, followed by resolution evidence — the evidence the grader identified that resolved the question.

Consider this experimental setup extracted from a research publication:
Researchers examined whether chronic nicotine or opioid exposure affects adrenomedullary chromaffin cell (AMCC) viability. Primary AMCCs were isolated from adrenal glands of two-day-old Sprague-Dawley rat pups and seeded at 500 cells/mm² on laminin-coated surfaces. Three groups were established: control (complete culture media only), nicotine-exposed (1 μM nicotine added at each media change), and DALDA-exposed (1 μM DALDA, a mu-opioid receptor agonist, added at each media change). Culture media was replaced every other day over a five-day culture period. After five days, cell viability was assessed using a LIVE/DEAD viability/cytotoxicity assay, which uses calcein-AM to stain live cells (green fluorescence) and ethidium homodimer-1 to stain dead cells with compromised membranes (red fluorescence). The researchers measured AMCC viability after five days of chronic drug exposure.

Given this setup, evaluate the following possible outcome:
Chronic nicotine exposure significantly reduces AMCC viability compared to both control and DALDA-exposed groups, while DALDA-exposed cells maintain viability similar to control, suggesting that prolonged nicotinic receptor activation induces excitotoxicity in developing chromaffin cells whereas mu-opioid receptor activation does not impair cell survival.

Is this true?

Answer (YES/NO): NO